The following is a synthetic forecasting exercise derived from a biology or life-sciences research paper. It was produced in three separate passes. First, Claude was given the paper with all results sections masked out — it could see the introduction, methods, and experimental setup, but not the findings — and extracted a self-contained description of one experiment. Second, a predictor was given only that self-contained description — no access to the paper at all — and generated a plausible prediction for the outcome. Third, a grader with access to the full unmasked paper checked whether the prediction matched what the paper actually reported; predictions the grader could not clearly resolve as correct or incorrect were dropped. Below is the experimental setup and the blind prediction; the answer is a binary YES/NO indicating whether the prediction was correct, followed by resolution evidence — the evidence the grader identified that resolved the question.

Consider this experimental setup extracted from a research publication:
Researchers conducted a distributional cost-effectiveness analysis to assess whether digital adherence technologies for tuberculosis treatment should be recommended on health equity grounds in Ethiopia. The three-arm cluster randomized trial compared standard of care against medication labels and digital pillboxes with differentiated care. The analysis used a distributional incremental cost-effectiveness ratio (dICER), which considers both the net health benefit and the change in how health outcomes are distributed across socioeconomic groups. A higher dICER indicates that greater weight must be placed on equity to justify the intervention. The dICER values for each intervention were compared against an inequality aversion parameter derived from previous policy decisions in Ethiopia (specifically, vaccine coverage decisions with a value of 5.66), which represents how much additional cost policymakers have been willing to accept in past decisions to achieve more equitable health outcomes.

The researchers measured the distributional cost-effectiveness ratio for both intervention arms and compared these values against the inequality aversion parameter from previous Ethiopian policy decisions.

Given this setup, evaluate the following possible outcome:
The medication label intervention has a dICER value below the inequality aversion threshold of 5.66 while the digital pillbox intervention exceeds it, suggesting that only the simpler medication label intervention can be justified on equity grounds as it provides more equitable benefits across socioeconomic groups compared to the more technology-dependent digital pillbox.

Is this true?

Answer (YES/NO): NO